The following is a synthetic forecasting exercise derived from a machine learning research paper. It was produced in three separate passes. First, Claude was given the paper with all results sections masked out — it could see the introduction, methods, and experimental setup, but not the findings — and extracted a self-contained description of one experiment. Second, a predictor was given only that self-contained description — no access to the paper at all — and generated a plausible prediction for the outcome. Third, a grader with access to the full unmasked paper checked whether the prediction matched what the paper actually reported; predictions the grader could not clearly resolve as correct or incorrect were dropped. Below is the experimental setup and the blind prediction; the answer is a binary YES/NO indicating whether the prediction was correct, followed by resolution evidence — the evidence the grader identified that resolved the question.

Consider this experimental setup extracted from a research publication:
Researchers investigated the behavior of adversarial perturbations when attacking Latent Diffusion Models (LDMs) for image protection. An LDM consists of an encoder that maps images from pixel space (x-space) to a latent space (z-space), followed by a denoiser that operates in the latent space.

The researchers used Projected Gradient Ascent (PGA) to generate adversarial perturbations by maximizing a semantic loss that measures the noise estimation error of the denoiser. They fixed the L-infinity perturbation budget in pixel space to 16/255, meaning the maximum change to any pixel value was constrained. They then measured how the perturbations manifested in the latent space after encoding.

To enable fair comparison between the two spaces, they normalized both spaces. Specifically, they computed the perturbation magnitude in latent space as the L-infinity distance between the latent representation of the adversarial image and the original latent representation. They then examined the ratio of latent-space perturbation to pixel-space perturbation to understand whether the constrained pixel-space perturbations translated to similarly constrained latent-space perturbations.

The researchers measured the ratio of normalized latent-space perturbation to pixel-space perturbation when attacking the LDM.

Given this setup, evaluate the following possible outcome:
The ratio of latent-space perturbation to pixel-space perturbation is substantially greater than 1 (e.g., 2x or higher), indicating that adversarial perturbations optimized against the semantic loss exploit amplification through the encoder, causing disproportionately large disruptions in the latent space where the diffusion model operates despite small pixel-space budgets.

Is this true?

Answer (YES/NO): YES